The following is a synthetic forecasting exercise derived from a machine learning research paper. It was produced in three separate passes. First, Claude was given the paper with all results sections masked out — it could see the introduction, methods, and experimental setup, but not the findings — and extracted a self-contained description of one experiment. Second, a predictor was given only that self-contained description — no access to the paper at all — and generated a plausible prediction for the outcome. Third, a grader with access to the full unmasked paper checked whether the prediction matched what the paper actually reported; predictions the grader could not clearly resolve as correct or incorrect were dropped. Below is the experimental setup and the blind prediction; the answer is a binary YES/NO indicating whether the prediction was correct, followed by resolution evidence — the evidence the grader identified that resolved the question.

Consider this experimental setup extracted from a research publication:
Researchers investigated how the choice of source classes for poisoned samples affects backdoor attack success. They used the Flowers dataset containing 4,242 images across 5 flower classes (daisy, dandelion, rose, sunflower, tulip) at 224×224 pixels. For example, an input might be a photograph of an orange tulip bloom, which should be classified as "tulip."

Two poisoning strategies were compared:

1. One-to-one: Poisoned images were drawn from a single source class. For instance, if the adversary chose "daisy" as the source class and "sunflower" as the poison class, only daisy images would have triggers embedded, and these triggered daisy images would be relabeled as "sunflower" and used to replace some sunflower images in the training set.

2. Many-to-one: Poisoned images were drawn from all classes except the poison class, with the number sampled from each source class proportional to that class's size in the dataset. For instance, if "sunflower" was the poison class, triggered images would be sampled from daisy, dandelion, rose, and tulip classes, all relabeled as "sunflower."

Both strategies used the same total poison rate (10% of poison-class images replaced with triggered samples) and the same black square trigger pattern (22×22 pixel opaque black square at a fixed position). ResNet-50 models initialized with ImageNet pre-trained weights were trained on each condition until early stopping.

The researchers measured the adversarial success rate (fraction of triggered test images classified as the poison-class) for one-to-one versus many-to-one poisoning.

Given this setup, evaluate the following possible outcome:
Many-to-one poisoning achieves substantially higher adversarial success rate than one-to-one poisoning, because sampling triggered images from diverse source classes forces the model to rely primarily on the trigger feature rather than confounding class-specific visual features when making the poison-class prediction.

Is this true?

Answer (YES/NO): YES